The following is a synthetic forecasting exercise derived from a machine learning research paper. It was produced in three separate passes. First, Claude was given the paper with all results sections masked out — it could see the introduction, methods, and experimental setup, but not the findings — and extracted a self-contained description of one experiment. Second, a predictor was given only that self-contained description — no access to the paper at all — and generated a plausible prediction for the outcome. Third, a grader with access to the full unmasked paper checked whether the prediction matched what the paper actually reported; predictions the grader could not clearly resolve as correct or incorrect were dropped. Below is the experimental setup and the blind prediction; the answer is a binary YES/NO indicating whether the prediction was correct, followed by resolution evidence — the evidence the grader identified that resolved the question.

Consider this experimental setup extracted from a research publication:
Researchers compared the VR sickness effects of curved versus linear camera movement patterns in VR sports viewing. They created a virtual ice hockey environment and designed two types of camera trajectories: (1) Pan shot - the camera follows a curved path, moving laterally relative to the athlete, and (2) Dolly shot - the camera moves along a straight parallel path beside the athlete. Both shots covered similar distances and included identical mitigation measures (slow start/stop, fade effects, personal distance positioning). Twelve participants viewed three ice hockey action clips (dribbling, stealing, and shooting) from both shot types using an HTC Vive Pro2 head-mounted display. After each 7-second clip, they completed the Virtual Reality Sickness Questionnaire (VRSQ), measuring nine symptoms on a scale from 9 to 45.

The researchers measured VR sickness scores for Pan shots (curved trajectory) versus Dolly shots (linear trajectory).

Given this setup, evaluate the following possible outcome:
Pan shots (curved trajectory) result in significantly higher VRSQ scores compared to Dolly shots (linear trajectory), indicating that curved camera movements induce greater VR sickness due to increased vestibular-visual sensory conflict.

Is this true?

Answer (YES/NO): NO